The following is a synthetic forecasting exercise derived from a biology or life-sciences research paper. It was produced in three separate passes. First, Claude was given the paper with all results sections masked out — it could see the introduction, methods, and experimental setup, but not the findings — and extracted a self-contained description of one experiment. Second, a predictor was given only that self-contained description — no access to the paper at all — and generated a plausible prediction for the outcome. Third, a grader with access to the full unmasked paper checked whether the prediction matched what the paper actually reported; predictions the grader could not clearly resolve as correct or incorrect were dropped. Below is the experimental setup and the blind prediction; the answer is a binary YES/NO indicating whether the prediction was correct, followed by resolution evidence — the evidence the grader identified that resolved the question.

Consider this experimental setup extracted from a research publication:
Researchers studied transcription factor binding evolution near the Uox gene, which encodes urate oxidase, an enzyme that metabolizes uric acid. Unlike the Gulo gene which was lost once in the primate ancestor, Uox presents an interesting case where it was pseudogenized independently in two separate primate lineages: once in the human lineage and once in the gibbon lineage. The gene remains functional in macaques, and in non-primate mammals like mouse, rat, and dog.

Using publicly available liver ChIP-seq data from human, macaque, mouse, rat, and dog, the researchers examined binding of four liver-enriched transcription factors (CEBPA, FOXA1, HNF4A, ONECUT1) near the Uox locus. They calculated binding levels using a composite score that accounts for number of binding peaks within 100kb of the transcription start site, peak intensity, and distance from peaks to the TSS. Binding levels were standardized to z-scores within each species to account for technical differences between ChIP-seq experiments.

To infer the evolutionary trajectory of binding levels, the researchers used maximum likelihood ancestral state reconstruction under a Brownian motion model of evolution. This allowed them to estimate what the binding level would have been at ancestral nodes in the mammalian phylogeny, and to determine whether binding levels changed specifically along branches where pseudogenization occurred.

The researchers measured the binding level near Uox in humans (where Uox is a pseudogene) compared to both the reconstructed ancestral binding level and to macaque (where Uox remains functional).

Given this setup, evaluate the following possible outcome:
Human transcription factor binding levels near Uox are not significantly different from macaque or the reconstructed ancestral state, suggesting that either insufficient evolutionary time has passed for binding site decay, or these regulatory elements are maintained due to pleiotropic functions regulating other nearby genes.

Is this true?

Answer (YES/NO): NO